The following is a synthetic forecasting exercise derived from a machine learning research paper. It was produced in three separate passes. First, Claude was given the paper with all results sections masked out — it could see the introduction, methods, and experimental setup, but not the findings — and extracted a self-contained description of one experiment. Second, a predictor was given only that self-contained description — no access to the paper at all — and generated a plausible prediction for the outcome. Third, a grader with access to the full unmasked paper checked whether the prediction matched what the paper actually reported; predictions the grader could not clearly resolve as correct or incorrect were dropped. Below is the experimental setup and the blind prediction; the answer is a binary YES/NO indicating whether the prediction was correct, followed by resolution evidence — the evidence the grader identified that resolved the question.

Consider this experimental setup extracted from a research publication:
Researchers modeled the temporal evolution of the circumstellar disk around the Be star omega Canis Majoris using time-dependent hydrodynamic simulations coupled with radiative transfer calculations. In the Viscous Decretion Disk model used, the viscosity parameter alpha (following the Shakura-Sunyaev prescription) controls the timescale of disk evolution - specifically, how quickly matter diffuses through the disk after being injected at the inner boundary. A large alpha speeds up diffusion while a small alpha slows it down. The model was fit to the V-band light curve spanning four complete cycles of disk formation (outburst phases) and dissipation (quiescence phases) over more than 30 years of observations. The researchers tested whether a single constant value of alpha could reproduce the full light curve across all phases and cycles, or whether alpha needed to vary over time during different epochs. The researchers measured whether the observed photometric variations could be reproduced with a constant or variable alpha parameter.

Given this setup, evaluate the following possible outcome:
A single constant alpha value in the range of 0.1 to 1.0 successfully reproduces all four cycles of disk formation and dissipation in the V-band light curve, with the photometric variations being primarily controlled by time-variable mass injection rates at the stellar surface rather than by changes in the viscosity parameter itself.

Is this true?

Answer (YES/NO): NO